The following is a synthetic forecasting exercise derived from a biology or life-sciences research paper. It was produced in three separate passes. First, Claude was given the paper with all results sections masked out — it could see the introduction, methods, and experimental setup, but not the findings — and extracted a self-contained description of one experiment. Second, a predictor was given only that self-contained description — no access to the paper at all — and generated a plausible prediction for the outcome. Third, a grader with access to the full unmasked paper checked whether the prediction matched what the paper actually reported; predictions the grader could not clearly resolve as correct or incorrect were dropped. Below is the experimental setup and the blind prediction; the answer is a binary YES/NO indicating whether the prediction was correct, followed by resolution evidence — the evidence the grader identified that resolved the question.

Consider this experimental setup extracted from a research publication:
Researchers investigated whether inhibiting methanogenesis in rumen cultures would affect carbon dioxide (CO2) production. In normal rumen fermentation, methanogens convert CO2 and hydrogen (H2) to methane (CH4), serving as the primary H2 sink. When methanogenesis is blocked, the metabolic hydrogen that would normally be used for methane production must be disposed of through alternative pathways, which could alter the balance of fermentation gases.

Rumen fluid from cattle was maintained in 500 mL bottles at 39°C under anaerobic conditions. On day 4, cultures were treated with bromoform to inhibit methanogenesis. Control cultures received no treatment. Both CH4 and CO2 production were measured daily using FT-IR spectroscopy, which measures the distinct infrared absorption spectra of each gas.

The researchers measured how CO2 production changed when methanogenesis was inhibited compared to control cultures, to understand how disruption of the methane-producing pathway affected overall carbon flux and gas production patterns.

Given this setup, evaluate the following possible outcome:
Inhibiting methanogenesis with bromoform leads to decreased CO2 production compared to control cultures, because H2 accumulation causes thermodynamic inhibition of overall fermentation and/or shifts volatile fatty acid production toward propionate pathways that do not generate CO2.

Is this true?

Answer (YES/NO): NO